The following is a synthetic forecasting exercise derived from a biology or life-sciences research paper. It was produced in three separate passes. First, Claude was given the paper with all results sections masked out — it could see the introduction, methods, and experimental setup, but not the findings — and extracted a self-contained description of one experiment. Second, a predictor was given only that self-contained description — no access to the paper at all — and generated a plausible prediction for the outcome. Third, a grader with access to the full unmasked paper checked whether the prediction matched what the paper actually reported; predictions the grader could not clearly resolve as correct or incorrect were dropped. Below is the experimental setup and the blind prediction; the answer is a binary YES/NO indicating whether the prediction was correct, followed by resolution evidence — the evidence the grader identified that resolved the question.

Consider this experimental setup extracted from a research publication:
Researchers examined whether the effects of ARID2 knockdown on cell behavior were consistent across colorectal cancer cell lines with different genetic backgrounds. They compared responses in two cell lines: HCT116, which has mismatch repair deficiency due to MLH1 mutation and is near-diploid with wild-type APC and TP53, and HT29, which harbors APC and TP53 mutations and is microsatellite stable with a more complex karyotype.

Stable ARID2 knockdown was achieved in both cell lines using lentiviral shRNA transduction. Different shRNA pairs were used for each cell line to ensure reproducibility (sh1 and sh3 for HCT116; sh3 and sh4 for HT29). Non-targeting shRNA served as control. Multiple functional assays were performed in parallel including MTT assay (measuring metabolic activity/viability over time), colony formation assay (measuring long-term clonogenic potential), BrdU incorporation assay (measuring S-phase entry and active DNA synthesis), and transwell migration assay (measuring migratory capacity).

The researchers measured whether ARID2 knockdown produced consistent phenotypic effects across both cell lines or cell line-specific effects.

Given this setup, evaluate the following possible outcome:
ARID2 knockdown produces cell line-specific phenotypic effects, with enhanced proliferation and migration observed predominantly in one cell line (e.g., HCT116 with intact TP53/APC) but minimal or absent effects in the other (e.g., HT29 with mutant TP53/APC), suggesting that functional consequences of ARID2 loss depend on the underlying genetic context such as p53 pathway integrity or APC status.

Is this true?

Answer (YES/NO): NO